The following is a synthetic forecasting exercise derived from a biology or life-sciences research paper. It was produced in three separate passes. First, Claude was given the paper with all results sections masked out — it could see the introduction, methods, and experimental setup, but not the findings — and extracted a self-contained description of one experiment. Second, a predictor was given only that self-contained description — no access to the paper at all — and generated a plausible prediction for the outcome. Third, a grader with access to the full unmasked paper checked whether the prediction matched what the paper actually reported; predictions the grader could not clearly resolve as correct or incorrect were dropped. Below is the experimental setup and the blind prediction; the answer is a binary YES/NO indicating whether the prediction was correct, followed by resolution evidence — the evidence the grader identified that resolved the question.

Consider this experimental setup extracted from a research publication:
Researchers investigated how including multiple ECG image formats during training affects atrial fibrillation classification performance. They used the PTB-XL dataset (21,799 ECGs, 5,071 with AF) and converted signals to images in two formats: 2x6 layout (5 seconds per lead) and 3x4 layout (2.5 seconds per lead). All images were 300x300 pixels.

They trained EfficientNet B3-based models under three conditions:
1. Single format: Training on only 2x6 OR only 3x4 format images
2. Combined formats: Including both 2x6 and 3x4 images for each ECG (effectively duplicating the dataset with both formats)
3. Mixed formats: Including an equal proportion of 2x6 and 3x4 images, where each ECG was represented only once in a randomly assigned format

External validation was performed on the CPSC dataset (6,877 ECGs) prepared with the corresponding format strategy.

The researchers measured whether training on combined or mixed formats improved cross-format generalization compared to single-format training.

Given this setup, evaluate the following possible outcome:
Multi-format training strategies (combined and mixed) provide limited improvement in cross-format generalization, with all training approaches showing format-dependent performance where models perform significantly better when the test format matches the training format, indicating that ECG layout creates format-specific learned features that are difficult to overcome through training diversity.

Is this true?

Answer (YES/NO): NO